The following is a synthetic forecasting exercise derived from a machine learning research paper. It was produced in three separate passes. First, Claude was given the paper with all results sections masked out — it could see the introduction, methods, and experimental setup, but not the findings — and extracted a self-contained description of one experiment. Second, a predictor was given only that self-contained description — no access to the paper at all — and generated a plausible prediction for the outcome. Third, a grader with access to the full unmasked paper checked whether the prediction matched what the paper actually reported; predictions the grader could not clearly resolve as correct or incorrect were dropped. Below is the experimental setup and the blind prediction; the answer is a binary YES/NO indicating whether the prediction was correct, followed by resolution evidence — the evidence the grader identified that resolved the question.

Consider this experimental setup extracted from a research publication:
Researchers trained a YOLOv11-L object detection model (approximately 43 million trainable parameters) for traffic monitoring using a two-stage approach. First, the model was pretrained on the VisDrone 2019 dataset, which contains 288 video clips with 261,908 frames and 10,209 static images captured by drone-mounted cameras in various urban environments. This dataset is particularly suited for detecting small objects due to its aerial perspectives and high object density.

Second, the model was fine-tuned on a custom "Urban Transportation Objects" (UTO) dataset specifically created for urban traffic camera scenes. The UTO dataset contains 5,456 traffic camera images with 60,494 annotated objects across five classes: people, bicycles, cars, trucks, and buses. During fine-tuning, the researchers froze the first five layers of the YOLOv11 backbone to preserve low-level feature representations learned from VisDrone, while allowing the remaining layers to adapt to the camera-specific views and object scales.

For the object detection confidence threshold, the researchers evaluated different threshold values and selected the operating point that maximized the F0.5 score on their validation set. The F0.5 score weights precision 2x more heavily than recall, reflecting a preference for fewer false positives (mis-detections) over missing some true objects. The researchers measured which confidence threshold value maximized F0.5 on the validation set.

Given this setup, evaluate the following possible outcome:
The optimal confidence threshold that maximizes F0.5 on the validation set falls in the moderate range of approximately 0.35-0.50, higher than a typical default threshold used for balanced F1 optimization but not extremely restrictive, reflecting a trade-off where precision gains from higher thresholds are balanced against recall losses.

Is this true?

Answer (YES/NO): YES